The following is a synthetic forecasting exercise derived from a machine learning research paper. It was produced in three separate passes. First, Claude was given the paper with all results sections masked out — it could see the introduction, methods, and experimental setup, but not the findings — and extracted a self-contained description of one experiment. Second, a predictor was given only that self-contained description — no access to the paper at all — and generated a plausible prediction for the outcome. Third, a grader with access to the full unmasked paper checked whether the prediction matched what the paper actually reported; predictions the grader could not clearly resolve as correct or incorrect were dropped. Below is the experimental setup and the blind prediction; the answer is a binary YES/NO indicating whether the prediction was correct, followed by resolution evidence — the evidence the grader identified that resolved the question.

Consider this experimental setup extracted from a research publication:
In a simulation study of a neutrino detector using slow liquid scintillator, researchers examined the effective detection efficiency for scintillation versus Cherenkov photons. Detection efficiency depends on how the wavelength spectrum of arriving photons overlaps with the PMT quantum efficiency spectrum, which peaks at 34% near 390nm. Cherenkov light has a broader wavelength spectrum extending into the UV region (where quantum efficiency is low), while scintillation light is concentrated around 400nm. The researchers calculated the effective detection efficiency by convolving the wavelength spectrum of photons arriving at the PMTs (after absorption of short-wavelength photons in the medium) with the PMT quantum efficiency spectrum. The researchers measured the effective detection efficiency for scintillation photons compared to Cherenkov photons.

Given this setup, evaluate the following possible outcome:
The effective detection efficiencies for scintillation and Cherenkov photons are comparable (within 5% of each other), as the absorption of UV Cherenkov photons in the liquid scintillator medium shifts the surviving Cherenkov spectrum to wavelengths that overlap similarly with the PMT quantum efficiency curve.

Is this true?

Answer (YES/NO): NO